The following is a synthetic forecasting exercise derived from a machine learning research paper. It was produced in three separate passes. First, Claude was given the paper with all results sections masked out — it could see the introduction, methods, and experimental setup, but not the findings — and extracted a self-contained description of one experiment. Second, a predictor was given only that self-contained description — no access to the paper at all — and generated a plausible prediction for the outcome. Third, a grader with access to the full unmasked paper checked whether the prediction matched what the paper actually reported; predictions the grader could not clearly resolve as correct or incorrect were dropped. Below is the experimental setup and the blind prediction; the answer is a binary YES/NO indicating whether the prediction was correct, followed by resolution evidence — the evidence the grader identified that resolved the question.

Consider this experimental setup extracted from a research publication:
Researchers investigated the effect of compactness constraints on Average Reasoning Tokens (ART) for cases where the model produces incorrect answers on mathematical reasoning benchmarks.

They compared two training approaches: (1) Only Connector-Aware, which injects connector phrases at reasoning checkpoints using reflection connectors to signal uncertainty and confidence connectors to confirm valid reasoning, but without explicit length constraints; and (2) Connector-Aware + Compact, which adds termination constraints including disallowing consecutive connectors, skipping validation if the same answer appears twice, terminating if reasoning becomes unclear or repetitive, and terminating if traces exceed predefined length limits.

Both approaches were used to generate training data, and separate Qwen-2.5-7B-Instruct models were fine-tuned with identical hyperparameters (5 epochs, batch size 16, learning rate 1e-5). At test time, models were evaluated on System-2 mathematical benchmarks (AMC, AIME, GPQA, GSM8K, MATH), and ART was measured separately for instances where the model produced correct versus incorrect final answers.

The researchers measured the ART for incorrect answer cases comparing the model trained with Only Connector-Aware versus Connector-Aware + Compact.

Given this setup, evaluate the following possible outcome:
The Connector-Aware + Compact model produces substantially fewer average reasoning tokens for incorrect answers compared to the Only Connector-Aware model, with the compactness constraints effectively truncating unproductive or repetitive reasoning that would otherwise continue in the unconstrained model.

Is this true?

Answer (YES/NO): YES